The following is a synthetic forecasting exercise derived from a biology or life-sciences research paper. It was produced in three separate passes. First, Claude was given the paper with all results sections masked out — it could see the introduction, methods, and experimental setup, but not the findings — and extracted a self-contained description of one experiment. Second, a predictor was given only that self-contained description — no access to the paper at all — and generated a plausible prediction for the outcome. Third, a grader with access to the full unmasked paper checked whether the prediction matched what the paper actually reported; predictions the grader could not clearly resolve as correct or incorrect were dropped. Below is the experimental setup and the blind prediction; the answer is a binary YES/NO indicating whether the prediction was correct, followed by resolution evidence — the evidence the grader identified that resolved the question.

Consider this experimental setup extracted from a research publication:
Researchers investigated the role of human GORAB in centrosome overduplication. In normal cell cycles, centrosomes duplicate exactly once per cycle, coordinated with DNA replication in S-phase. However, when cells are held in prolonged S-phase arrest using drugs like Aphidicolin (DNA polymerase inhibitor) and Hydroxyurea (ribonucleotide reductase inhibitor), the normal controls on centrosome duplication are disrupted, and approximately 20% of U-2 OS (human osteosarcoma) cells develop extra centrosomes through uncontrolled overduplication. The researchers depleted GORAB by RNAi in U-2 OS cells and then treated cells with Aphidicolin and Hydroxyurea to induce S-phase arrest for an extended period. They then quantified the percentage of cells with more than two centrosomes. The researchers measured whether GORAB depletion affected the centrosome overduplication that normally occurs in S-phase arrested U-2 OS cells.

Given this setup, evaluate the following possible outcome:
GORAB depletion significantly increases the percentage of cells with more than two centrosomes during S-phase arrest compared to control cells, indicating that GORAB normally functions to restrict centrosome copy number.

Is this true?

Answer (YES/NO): NO